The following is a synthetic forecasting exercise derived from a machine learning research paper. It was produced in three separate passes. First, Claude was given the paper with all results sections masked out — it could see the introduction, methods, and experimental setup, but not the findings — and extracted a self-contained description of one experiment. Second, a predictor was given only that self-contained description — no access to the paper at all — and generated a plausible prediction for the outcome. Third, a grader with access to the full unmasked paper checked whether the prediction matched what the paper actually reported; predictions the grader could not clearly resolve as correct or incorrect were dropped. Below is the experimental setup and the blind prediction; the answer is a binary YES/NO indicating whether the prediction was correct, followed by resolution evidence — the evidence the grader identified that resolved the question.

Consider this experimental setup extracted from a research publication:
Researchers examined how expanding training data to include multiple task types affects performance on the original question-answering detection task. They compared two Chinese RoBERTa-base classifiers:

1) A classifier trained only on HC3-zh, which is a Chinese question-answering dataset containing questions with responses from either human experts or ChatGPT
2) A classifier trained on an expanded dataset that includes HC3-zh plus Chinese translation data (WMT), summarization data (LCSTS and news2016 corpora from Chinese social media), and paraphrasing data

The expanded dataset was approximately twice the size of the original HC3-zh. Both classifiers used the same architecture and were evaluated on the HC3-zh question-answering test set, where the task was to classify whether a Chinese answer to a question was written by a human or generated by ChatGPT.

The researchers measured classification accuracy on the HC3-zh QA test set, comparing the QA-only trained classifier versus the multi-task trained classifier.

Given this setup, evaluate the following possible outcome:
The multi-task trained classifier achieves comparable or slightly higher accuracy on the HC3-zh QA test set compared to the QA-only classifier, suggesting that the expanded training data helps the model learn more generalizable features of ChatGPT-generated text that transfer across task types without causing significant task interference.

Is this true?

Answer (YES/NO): NO